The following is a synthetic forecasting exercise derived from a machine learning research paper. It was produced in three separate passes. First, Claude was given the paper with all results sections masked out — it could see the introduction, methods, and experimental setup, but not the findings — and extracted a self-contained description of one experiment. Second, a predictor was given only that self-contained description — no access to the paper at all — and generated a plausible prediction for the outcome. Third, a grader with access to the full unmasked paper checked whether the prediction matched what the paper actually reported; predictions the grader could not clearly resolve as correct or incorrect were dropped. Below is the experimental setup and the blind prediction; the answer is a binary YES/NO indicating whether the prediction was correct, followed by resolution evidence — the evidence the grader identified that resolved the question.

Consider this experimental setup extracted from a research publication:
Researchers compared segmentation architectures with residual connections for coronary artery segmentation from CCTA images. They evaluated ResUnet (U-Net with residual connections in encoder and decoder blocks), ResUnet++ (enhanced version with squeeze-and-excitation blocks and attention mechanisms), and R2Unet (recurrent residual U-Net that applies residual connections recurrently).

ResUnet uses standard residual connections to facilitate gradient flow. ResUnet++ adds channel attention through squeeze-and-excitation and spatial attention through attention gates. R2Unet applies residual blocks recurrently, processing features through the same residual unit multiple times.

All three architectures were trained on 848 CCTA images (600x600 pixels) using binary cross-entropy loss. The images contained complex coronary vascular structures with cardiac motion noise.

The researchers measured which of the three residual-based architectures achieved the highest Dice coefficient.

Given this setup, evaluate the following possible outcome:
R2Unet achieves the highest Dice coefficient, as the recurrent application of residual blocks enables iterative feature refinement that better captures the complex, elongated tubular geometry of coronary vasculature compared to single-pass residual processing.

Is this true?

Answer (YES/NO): NO